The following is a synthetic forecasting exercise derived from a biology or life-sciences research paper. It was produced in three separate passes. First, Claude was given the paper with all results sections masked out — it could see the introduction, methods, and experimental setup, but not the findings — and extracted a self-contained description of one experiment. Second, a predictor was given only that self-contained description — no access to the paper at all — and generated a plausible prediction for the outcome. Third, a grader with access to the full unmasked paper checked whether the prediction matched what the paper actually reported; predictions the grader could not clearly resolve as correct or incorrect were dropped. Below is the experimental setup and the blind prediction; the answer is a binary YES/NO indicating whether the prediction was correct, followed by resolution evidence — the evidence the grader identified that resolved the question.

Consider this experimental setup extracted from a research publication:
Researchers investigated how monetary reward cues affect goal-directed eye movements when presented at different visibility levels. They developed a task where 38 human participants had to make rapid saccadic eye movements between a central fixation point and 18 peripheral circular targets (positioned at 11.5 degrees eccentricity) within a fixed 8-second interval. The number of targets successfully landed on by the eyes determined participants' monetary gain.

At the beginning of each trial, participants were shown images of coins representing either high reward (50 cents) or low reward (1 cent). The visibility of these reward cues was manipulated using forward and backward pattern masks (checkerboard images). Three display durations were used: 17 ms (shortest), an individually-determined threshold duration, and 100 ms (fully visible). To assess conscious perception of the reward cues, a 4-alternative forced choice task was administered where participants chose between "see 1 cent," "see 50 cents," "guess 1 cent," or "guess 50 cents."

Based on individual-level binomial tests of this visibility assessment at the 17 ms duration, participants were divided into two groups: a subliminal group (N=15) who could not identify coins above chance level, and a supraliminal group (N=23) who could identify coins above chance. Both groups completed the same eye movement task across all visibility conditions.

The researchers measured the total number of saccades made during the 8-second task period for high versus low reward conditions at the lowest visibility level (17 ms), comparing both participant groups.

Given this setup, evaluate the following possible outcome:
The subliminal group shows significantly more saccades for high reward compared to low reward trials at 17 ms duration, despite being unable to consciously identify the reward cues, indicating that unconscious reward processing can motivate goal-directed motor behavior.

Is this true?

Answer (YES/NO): YES